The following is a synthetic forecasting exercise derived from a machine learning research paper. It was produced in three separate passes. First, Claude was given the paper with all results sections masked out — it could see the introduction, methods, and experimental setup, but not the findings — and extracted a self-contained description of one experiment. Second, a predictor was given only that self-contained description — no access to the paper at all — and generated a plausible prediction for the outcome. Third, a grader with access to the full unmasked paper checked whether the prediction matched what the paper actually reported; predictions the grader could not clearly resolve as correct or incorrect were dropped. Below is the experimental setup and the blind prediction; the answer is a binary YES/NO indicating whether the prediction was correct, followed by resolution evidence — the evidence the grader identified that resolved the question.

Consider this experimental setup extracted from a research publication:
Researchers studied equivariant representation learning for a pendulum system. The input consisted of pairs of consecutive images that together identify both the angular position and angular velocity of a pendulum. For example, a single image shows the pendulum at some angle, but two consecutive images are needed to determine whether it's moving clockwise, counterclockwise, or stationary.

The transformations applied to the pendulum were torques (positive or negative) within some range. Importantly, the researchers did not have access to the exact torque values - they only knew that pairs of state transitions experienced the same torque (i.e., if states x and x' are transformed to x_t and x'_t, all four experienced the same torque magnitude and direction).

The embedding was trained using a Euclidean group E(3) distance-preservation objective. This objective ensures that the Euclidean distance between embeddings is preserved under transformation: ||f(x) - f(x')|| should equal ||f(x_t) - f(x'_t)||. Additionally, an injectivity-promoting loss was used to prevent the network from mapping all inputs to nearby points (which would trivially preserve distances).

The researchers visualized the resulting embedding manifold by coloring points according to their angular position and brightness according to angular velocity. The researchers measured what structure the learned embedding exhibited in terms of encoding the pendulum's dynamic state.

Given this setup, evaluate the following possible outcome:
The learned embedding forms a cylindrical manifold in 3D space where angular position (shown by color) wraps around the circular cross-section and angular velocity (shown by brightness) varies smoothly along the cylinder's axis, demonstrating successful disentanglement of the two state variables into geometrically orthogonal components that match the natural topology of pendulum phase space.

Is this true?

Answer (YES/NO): NO